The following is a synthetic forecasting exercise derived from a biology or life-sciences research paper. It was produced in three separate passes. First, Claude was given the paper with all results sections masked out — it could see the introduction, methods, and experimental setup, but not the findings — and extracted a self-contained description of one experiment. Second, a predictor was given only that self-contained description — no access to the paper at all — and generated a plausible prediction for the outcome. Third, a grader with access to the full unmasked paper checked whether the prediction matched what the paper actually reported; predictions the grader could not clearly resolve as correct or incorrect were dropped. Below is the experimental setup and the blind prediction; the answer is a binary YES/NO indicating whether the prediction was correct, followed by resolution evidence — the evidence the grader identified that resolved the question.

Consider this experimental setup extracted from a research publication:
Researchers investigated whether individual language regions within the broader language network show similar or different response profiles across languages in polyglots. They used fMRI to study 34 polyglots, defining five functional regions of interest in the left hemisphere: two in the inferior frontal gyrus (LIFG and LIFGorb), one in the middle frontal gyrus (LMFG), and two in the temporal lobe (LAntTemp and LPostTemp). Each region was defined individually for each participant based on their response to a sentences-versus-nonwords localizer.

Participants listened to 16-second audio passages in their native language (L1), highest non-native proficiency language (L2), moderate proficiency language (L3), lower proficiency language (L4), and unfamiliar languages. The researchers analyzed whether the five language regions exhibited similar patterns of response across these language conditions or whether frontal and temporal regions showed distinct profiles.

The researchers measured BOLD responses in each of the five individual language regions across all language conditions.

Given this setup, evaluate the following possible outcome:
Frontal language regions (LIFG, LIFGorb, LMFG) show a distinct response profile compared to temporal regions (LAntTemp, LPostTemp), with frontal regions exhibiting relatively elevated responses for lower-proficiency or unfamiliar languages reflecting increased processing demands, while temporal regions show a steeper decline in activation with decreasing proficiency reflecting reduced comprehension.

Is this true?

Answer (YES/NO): NO